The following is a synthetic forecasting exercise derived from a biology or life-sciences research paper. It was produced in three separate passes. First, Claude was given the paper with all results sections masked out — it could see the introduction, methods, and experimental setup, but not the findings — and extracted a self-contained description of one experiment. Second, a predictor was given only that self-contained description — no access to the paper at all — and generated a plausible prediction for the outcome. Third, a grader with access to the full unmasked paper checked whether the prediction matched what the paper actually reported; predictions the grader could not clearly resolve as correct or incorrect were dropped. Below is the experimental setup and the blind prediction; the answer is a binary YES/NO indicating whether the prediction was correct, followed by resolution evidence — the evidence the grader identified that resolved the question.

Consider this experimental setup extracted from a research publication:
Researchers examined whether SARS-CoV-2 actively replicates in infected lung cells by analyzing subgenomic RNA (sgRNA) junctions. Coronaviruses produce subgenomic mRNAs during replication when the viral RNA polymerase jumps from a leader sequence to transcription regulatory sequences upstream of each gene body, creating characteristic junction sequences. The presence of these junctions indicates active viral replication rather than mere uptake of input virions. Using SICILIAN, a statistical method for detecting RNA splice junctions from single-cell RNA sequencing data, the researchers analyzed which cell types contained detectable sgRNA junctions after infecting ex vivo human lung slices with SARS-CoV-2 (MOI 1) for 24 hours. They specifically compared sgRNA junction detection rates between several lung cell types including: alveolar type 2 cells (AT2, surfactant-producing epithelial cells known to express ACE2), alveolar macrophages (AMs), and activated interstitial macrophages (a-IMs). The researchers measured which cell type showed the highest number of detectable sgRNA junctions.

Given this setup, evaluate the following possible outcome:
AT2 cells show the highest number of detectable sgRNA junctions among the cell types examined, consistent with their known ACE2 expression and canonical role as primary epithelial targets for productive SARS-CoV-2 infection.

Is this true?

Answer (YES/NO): NO